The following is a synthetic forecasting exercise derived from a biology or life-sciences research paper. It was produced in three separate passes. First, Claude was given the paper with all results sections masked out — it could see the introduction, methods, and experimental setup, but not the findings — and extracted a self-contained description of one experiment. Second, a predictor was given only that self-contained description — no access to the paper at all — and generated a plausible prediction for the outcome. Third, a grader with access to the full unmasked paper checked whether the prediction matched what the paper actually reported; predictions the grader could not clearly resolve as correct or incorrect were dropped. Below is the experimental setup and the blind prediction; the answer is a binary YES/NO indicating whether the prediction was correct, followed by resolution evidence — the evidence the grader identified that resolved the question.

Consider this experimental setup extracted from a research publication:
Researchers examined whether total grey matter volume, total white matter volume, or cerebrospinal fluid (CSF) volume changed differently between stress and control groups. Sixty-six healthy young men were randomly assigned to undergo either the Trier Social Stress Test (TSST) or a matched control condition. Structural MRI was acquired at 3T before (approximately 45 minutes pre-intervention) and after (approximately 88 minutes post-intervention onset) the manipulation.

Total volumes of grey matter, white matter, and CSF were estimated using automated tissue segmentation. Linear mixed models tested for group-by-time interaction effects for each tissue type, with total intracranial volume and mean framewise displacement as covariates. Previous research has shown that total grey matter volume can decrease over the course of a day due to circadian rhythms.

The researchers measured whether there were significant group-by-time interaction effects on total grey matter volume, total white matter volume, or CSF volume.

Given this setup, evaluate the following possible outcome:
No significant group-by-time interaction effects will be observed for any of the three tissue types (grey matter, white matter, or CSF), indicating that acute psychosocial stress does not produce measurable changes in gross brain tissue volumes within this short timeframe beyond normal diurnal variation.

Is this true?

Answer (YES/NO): NO